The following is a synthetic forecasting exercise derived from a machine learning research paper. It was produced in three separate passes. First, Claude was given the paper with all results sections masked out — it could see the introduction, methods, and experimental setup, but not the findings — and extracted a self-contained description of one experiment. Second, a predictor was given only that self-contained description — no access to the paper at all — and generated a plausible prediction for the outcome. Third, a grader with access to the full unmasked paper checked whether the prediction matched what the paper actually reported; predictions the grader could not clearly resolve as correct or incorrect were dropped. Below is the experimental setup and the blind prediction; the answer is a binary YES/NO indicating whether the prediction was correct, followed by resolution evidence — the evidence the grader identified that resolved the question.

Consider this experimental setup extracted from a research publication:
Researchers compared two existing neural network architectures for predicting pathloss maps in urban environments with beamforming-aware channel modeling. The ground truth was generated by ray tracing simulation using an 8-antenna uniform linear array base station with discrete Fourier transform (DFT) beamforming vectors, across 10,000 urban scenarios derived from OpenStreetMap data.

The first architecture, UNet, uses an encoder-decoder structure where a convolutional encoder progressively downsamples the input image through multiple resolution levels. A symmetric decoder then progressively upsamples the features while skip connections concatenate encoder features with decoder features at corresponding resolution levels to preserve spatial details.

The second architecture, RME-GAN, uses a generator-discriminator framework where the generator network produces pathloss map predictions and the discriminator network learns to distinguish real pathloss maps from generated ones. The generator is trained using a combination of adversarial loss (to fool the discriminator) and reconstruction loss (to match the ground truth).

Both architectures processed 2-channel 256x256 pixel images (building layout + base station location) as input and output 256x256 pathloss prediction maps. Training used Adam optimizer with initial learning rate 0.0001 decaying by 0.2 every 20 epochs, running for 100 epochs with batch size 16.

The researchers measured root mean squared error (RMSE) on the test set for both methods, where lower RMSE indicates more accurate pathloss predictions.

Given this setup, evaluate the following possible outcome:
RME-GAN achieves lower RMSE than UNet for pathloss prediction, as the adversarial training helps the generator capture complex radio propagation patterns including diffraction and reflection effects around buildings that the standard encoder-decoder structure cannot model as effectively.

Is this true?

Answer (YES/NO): NO